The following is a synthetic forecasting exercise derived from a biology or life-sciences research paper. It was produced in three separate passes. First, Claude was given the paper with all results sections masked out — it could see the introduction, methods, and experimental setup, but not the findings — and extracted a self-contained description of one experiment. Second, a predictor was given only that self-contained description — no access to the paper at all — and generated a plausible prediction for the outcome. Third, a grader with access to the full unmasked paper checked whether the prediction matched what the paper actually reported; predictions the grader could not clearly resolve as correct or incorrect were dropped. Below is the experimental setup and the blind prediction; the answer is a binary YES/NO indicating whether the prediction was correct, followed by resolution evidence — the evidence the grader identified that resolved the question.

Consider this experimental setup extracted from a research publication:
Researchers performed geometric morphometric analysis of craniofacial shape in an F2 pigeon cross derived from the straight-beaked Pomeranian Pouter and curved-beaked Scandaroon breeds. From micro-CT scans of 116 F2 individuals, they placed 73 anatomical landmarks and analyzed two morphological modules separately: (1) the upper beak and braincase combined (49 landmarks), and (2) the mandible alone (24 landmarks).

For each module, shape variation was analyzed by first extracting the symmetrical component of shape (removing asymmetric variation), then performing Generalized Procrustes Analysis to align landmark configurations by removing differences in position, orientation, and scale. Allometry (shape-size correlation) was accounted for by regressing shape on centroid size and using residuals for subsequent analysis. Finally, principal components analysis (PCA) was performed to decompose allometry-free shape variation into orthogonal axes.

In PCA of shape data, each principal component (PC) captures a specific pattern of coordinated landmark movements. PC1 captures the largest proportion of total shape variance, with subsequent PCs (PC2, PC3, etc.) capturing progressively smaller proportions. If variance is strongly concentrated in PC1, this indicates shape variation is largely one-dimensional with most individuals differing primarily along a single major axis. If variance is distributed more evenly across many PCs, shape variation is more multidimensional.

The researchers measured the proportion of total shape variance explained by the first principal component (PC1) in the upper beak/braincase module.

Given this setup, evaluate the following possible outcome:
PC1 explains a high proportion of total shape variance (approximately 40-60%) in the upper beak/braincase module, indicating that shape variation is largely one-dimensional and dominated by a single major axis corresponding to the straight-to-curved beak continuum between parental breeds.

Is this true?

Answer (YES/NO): NO